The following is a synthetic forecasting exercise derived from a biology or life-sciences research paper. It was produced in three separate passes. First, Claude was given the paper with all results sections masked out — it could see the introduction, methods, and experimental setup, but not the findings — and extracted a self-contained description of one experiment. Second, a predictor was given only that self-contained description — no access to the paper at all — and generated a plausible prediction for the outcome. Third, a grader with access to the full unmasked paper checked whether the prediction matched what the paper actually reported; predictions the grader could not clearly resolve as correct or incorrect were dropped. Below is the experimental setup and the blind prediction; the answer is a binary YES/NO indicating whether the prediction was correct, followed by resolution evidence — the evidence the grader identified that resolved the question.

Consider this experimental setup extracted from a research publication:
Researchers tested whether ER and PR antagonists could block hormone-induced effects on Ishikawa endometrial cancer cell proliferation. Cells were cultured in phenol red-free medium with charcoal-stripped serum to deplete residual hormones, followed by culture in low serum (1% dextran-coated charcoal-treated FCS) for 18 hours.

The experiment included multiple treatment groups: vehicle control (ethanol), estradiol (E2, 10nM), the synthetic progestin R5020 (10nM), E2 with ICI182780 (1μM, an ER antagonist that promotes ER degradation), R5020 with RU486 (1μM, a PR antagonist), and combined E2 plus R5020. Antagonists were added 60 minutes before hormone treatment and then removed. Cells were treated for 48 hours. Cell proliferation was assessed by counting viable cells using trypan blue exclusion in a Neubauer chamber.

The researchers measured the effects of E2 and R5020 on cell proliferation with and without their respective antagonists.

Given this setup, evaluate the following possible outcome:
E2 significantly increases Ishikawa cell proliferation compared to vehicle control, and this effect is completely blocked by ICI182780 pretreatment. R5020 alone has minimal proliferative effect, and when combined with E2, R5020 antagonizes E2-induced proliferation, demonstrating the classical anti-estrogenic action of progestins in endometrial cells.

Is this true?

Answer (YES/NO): YES